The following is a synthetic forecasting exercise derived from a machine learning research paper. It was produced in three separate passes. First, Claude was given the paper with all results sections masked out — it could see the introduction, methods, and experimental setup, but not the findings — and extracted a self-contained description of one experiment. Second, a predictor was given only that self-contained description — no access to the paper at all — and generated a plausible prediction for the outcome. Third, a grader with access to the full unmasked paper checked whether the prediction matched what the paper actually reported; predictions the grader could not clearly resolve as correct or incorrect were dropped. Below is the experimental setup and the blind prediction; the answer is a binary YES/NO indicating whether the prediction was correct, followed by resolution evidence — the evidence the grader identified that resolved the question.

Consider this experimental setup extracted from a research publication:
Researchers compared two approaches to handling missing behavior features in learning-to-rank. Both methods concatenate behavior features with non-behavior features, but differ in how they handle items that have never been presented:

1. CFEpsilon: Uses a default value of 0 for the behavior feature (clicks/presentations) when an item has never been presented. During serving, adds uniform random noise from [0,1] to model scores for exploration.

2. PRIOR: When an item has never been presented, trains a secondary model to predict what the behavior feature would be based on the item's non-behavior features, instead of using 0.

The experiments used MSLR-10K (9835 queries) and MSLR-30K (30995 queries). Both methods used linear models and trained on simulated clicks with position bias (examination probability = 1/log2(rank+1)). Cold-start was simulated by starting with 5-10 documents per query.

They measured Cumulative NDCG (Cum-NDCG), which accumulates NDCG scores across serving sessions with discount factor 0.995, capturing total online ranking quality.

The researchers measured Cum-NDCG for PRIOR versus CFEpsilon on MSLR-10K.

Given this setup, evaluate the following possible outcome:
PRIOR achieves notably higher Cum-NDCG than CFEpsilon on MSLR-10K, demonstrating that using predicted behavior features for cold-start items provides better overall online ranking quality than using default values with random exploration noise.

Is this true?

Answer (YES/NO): NO